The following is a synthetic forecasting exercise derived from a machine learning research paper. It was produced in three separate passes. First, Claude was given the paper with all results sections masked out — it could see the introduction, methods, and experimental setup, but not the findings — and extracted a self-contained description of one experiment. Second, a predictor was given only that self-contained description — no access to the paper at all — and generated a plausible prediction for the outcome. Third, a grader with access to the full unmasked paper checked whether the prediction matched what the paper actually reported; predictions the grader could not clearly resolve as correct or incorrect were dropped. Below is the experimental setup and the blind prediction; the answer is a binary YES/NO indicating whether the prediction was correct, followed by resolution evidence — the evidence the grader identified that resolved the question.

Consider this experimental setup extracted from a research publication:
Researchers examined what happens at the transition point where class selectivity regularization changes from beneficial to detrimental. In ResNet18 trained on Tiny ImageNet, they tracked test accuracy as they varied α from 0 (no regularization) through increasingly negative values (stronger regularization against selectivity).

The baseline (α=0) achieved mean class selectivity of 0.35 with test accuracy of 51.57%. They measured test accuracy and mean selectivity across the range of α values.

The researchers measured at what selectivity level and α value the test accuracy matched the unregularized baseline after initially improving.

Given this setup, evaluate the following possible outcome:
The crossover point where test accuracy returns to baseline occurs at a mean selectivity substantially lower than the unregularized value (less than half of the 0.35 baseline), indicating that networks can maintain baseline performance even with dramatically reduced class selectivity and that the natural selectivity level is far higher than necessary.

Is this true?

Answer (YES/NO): YES